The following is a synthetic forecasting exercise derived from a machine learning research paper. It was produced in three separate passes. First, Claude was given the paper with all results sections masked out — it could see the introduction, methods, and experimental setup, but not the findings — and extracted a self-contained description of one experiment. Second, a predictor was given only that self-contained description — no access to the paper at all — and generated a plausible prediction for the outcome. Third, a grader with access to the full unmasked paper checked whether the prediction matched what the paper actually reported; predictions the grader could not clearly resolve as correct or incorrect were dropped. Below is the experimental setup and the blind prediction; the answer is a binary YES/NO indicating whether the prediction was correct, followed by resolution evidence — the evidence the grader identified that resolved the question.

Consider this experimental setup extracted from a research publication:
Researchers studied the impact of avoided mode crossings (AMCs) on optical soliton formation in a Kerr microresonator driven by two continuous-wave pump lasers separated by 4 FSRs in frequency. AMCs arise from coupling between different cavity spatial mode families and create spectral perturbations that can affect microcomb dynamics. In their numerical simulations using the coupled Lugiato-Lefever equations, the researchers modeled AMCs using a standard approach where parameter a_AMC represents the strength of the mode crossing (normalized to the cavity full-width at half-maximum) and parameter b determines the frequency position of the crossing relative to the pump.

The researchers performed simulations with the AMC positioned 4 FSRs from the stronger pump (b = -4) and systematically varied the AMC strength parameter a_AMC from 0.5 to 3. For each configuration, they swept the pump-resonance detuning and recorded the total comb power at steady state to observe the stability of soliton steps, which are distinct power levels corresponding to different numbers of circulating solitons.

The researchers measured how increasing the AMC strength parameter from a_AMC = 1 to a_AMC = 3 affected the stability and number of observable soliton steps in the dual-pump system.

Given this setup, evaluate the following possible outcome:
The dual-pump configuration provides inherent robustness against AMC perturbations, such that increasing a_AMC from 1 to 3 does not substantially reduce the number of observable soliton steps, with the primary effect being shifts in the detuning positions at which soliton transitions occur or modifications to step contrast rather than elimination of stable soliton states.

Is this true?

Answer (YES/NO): NO